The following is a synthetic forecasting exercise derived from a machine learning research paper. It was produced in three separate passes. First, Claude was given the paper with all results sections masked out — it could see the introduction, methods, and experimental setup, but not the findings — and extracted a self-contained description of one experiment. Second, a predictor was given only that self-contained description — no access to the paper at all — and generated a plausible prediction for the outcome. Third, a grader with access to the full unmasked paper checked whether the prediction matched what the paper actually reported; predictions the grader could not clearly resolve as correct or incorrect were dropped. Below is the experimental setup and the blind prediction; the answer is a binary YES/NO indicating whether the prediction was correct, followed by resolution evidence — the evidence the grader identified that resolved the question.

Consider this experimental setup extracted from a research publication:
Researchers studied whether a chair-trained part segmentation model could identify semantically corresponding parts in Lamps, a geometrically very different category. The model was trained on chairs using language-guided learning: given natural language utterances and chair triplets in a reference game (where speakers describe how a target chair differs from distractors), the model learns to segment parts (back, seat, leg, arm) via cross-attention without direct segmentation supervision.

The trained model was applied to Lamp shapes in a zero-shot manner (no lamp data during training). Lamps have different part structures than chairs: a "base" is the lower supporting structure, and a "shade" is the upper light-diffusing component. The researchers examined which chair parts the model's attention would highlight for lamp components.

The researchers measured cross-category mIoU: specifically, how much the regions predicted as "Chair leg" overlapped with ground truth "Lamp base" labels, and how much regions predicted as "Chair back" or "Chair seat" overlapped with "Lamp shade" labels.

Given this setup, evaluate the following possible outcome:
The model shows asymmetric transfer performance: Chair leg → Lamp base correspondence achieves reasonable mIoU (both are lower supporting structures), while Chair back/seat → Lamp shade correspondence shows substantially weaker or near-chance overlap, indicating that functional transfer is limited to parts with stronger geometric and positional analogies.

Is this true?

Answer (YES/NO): NO